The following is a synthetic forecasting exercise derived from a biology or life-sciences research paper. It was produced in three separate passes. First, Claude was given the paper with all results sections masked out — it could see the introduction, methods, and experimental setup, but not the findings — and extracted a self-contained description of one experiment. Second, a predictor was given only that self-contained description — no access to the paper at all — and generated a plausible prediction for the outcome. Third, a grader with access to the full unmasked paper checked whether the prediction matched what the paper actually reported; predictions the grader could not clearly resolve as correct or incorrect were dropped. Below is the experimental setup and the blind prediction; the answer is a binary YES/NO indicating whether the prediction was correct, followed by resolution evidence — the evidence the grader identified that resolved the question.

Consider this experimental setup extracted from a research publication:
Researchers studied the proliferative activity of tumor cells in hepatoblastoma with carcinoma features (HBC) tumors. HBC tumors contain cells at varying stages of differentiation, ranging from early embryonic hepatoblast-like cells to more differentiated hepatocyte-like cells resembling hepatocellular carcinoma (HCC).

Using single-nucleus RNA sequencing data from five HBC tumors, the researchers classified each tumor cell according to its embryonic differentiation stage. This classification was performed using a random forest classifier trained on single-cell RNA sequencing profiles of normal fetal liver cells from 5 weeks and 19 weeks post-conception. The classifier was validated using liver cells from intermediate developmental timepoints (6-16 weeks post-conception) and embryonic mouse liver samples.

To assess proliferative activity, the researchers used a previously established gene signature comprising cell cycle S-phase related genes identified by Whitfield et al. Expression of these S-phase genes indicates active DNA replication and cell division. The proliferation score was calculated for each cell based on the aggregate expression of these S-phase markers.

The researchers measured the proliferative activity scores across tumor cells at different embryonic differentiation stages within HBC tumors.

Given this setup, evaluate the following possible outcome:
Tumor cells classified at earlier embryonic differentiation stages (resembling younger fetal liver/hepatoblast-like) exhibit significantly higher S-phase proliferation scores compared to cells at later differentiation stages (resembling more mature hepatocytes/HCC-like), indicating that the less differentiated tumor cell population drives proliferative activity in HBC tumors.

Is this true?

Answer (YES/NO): NO